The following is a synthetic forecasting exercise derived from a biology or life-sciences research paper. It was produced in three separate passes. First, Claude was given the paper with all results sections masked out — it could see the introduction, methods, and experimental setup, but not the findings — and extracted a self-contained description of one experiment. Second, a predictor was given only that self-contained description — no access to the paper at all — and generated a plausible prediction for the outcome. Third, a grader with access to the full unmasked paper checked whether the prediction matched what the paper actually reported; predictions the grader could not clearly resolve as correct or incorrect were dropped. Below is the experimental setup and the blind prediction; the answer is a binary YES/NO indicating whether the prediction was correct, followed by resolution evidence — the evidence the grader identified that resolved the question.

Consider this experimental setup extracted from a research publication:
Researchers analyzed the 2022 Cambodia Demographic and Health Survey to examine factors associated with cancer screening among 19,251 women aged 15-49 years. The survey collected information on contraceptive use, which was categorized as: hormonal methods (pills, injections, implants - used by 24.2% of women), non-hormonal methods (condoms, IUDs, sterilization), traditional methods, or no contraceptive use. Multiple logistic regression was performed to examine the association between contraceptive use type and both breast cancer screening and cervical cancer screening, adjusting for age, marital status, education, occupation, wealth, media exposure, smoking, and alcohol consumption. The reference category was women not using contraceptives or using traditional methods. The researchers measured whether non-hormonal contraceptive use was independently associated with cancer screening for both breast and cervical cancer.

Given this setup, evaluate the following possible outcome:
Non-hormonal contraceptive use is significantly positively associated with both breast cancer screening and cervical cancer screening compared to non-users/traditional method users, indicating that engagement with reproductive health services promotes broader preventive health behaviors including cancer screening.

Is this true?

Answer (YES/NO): YES